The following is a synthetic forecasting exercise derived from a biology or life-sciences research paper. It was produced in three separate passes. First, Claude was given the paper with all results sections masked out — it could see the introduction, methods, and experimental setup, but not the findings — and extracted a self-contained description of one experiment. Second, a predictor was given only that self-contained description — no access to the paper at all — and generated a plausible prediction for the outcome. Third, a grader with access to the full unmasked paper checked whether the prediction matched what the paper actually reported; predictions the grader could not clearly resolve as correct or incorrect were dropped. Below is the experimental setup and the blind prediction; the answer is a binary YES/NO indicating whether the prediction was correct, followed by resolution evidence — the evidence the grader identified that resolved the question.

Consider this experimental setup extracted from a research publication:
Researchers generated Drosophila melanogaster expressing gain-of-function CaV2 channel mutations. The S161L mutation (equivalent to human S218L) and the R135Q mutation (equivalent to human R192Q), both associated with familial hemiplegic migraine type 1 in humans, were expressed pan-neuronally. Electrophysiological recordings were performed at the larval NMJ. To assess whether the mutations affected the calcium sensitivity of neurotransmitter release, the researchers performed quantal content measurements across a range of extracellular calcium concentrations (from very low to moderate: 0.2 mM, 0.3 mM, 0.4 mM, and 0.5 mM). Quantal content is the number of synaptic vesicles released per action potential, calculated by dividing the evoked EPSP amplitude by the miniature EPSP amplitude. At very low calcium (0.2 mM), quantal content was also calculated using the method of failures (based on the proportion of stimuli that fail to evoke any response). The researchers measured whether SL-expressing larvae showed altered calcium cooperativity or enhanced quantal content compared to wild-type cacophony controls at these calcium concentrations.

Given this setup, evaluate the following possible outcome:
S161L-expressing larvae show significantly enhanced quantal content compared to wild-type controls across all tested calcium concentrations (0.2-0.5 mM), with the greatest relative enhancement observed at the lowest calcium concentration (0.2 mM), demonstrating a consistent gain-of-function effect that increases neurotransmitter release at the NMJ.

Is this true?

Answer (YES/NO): NO